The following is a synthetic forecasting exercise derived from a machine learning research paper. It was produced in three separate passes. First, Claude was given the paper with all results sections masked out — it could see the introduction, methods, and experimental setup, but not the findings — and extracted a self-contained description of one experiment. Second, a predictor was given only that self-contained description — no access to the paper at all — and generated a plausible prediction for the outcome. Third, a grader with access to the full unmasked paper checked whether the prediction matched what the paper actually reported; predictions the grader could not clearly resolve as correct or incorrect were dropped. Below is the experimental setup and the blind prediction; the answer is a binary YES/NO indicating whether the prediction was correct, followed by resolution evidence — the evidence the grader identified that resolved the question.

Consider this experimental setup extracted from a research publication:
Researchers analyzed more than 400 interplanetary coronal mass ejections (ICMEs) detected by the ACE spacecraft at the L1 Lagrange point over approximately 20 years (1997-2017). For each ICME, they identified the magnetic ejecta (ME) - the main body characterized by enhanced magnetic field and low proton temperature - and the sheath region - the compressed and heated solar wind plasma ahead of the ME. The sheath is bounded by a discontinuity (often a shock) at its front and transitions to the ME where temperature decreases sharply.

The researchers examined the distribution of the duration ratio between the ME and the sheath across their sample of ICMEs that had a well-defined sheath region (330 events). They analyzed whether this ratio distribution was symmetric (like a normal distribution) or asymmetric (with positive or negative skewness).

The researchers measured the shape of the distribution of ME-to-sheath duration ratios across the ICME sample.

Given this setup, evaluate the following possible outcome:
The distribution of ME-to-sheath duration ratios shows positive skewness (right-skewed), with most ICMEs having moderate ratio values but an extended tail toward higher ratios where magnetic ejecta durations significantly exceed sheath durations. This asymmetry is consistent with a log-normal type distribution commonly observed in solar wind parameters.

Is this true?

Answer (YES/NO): YES